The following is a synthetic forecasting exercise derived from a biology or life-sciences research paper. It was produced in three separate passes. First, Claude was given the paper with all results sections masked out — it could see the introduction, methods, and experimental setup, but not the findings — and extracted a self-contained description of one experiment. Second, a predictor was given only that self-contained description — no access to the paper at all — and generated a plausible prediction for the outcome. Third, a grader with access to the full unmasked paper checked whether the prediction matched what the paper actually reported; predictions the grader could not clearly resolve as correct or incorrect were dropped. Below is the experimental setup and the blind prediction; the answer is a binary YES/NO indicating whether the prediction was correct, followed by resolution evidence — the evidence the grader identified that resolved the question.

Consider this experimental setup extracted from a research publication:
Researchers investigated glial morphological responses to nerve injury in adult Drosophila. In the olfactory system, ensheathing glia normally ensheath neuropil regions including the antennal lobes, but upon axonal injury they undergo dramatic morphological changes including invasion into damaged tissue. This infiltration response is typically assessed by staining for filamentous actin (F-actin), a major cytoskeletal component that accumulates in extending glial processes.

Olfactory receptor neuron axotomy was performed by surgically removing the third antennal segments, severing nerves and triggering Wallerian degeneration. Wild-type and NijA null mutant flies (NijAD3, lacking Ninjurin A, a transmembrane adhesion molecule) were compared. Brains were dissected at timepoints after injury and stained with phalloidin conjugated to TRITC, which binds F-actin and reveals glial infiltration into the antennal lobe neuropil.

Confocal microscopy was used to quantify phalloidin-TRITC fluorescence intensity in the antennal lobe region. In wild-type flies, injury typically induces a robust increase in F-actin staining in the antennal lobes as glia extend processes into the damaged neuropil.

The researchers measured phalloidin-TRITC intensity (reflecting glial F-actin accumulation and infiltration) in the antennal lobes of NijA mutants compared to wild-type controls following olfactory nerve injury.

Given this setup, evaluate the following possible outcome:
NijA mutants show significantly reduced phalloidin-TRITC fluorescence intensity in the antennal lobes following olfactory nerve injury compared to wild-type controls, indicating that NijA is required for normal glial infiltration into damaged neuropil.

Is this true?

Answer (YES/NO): YES